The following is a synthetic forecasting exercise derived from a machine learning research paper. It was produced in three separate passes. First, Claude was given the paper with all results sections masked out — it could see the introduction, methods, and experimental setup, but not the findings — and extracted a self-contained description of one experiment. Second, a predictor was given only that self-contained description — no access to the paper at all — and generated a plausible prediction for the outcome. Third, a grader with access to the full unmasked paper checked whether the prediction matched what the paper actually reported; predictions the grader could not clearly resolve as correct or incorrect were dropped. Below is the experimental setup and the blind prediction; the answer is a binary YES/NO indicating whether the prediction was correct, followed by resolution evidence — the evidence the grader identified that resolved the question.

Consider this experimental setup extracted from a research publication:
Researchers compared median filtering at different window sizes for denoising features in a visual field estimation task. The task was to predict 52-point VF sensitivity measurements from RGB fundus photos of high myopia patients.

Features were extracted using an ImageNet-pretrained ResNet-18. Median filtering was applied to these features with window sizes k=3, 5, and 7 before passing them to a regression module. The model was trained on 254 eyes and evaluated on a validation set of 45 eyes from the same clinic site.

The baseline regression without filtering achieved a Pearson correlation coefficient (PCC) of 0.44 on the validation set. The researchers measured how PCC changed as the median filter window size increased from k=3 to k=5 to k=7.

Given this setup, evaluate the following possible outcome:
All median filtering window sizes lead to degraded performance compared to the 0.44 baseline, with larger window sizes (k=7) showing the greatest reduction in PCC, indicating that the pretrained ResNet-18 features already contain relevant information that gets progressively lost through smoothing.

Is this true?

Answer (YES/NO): YES